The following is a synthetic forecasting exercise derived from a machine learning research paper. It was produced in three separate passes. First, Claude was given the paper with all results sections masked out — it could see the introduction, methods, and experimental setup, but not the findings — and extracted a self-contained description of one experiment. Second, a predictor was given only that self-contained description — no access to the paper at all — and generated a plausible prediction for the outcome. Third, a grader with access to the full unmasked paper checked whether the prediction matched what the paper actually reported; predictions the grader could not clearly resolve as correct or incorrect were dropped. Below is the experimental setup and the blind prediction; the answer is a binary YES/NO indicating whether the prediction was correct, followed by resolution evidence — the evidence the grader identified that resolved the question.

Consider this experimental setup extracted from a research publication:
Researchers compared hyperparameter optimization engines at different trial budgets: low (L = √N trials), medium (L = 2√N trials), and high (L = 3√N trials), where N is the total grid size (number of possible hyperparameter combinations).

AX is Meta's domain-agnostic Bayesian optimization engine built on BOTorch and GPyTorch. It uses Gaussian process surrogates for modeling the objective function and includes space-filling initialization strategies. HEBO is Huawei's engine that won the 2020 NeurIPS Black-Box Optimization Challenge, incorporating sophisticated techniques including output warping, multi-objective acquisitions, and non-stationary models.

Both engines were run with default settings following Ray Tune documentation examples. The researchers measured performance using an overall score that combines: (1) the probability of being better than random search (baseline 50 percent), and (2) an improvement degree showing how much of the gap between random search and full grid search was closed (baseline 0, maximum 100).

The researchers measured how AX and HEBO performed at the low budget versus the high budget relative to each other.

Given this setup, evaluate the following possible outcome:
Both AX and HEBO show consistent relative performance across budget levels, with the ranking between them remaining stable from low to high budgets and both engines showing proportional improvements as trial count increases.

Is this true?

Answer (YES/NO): NO